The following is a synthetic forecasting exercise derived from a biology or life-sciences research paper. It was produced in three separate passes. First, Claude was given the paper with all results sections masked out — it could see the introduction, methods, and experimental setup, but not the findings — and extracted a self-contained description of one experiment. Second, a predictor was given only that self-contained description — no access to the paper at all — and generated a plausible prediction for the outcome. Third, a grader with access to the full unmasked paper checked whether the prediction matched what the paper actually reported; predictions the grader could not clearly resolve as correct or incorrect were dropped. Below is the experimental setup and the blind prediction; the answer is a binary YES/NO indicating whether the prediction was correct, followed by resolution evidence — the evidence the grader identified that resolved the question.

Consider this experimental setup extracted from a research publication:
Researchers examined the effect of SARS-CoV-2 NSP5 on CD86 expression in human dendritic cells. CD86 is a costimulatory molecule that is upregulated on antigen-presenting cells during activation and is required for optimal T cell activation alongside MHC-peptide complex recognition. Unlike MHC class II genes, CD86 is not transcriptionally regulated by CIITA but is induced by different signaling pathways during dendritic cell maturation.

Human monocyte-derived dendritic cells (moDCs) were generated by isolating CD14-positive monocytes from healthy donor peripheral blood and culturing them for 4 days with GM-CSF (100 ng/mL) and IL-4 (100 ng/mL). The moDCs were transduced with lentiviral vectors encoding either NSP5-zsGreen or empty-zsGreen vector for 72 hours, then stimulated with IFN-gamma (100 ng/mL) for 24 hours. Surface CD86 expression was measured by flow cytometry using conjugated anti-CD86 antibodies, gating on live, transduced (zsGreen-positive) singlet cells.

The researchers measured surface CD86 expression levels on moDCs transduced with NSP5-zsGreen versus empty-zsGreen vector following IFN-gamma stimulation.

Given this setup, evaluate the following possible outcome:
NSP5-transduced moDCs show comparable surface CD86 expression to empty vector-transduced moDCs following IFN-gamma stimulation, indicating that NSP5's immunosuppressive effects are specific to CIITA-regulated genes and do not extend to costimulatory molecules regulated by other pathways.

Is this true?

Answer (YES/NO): YES